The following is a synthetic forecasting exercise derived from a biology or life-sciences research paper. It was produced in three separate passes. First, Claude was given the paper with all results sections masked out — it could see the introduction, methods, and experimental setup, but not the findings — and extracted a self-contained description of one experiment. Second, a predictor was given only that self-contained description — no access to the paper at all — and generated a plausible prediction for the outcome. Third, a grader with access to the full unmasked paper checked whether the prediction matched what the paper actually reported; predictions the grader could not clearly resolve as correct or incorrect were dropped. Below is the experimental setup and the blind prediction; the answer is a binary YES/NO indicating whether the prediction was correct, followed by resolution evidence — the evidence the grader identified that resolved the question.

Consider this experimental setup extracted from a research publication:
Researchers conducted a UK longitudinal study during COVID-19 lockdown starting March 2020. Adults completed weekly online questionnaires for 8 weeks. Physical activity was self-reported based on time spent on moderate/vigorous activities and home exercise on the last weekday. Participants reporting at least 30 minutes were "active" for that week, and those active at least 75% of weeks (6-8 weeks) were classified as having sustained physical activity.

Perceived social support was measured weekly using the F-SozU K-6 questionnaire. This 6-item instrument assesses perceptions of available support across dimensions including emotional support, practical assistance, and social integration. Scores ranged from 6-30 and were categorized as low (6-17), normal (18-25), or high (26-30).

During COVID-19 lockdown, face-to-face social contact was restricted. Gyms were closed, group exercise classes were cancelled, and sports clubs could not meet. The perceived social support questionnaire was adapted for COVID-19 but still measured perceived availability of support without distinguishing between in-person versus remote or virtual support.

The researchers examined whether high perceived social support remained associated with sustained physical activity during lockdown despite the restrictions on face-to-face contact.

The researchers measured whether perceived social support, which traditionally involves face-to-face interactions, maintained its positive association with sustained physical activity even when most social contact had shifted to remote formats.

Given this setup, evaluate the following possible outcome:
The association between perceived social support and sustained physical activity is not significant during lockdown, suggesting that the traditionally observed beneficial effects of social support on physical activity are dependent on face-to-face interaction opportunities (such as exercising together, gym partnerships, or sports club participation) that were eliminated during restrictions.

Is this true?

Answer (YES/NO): NO